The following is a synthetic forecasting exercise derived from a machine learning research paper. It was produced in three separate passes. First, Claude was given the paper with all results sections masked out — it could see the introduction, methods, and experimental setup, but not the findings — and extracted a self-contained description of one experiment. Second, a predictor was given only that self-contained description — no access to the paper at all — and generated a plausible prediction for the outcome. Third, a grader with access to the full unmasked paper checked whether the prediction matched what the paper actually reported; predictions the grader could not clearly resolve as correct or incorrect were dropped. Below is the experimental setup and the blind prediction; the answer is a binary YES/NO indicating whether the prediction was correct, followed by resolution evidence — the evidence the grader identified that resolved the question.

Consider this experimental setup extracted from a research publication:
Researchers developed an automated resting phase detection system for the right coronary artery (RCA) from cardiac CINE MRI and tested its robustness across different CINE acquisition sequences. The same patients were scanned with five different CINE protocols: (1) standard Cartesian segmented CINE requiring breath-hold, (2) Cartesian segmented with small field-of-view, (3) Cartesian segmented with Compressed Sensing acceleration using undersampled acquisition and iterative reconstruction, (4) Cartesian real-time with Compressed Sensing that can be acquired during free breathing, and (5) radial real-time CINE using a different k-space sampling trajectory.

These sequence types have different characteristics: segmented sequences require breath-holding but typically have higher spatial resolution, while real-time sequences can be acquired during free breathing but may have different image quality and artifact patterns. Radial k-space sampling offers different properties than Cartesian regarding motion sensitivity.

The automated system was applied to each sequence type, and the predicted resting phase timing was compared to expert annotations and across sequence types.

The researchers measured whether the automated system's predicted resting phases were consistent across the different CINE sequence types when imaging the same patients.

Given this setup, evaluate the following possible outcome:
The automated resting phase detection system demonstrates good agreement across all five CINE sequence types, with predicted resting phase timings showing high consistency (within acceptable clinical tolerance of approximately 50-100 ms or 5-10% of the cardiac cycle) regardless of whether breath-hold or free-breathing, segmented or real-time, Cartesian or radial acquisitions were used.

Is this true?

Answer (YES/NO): NO